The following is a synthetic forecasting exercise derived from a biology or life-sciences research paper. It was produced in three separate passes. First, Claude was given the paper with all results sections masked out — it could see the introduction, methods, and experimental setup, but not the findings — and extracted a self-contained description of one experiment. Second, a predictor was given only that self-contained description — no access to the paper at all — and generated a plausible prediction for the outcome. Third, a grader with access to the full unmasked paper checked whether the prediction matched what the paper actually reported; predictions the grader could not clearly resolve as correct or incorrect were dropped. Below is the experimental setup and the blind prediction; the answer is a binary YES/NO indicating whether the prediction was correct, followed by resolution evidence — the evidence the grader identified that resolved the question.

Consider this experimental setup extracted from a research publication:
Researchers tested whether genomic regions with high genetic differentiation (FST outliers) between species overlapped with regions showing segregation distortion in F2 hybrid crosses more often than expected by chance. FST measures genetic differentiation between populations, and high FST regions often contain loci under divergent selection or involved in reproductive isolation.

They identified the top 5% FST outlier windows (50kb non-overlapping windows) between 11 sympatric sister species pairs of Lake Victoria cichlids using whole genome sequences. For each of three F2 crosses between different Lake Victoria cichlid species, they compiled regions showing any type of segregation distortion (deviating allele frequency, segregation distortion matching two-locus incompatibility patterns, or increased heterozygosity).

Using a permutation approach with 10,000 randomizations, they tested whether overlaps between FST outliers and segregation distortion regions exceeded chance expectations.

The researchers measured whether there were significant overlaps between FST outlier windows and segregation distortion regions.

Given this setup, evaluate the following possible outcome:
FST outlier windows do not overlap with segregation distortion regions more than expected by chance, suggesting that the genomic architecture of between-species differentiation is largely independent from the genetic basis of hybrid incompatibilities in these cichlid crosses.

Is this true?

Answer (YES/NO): YES